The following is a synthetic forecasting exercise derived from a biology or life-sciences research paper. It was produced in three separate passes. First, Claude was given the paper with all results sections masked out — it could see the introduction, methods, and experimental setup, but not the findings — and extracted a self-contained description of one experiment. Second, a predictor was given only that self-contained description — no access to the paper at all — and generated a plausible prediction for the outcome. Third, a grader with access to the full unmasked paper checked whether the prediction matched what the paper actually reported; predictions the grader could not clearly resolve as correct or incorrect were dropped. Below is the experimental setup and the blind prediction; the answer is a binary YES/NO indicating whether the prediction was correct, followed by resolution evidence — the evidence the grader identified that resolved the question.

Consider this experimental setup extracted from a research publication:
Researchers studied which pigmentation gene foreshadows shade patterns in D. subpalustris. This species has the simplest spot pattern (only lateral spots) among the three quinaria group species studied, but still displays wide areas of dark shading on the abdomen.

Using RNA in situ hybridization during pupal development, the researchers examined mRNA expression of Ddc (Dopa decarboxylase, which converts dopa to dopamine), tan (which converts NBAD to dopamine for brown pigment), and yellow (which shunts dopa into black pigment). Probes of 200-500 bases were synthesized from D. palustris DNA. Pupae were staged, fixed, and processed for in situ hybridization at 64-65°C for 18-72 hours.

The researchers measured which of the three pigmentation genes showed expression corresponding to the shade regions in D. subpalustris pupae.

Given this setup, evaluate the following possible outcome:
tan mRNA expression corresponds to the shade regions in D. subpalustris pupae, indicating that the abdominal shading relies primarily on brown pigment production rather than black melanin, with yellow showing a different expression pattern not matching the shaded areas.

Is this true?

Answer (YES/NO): NO